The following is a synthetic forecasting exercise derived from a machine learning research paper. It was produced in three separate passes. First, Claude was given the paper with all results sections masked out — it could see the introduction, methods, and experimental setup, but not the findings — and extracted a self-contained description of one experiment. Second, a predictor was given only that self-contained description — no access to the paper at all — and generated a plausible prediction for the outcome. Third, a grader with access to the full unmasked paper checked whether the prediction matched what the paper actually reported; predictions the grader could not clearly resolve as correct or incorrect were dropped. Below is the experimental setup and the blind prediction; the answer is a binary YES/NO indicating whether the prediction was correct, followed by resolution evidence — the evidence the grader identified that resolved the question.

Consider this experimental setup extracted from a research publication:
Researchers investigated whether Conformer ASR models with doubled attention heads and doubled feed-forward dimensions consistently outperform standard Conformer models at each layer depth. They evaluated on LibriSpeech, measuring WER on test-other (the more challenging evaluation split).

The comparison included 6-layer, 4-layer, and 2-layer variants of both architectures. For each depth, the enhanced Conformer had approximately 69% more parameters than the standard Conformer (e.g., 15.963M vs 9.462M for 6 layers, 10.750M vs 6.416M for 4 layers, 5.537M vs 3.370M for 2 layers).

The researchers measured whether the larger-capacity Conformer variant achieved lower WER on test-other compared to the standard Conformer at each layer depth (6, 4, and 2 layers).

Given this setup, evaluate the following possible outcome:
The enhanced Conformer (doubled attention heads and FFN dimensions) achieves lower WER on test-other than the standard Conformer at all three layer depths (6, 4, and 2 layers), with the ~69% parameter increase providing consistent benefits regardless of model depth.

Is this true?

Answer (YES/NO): NO